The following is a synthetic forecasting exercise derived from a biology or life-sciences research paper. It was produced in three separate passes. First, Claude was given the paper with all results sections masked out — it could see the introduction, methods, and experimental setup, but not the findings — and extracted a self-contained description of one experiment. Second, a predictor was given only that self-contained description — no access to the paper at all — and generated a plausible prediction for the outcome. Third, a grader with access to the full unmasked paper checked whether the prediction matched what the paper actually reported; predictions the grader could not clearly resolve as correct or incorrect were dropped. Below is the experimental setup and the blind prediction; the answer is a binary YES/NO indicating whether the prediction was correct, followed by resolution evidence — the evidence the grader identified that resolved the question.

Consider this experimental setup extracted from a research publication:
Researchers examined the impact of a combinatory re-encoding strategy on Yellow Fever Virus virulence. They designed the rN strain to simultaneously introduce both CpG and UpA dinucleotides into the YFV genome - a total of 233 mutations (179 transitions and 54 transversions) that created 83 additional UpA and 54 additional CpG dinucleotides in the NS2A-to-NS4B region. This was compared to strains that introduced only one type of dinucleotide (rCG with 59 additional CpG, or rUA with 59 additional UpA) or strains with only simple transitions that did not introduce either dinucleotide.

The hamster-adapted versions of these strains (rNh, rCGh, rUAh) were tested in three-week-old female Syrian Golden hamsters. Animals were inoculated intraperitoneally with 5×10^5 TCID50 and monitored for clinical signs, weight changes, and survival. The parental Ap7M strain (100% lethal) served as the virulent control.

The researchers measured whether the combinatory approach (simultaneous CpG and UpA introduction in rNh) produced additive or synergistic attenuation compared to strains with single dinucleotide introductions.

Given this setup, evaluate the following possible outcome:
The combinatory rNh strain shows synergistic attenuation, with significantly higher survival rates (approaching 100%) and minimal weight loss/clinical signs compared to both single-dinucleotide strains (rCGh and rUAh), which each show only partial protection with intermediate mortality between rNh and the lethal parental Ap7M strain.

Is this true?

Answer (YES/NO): NO